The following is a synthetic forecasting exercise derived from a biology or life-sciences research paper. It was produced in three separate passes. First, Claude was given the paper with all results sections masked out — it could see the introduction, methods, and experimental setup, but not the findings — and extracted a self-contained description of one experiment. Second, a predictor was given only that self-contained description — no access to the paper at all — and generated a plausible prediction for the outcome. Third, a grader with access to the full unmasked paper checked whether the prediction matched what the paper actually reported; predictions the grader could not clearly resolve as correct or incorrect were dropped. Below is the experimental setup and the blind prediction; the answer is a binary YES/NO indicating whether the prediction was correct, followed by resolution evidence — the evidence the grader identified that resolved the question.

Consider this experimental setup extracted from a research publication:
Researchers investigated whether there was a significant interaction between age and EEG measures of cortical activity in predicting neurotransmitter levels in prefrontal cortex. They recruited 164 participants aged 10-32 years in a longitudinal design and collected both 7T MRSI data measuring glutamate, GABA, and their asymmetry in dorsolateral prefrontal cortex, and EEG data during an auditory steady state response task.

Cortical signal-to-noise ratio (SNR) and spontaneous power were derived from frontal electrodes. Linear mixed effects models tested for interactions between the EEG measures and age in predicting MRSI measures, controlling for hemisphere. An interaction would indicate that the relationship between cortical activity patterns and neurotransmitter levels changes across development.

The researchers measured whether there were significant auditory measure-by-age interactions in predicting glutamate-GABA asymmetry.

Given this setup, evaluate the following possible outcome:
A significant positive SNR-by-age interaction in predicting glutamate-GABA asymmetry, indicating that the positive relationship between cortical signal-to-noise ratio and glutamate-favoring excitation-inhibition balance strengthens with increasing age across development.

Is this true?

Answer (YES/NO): NO